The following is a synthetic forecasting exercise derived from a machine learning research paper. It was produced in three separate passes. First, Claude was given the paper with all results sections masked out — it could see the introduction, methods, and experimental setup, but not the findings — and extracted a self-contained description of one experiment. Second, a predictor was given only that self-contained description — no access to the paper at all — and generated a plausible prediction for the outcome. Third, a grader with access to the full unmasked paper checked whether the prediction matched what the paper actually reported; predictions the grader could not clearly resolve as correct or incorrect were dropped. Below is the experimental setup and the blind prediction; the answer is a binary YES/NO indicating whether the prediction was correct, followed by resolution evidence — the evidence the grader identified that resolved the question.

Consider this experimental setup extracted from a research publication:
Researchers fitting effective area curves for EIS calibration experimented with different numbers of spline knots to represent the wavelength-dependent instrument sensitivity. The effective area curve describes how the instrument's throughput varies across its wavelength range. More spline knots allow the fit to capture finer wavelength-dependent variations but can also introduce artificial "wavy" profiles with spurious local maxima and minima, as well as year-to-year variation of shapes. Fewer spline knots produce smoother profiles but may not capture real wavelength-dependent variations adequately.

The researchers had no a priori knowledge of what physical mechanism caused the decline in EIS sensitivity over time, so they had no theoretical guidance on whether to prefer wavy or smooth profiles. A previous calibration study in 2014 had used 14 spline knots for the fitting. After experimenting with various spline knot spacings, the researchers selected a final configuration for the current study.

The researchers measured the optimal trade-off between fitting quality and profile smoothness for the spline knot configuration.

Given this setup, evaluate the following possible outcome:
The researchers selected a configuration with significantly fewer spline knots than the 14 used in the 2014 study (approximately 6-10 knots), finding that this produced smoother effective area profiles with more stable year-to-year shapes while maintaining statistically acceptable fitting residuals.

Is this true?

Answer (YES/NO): NO